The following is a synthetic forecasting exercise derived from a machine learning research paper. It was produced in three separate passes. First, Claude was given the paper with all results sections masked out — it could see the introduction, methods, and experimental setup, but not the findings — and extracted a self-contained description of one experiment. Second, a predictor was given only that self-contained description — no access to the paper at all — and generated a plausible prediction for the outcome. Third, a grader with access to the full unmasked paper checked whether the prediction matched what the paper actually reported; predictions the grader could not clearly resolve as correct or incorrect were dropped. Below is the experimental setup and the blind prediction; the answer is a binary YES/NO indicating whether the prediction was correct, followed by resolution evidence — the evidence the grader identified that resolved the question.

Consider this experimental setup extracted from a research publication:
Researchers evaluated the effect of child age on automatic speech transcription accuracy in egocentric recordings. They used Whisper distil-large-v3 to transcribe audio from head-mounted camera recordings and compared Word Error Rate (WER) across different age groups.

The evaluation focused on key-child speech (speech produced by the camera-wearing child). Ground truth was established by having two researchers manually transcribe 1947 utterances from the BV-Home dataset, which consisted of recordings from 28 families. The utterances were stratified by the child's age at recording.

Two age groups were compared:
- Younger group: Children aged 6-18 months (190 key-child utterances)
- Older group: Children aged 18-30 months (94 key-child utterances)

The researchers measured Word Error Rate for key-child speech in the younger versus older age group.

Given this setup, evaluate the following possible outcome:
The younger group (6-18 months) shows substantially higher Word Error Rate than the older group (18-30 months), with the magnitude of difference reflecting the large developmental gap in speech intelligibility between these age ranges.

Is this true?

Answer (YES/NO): YES